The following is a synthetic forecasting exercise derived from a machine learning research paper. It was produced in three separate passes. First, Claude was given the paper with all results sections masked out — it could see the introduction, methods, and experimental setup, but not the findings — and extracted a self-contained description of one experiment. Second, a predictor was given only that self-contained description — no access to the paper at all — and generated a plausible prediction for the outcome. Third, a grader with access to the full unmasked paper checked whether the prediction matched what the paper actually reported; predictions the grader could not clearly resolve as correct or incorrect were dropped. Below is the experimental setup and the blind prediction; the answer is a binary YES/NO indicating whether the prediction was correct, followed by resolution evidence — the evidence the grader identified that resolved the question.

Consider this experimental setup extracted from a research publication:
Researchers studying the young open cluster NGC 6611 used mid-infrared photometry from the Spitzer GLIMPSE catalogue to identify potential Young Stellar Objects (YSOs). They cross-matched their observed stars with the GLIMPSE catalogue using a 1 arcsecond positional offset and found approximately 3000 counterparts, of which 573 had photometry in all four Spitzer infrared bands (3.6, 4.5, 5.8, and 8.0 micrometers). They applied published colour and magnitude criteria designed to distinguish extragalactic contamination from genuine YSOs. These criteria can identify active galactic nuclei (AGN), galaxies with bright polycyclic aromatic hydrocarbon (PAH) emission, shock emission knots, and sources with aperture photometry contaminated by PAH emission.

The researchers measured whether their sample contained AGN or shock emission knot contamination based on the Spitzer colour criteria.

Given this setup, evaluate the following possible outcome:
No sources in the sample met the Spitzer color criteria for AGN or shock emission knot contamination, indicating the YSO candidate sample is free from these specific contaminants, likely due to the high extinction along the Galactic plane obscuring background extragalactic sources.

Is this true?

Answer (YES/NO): YES